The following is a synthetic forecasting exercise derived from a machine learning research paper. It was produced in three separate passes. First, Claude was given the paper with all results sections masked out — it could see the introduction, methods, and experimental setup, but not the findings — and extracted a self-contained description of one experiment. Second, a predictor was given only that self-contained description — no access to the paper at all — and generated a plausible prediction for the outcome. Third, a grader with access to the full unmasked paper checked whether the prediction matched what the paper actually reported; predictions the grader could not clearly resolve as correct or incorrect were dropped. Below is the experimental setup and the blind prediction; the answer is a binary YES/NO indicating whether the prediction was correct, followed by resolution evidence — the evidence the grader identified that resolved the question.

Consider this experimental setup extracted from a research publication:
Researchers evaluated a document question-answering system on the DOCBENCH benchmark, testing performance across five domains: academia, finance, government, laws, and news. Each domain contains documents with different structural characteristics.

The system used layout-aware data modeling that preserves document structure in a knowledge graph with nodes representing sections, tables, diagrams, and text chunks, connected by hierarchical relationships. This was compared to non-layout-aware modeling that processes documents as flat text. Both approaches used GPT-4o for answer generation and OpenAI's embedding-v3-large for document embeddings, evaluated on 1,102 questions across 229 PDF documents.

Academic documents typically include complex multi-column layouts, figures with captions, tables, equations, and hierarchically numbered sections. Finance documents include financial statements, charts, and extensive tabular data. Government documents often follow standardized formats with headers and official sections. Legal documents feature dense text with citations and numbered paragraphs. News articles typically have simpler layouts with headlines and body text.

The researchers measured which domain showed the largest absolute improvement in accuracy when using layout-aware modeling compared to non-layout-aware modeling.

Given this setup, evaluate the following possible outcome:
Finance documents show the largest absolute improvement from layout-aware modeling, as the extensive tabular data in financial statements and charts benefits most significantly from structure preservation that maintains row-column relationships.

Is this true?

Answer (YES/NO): NO